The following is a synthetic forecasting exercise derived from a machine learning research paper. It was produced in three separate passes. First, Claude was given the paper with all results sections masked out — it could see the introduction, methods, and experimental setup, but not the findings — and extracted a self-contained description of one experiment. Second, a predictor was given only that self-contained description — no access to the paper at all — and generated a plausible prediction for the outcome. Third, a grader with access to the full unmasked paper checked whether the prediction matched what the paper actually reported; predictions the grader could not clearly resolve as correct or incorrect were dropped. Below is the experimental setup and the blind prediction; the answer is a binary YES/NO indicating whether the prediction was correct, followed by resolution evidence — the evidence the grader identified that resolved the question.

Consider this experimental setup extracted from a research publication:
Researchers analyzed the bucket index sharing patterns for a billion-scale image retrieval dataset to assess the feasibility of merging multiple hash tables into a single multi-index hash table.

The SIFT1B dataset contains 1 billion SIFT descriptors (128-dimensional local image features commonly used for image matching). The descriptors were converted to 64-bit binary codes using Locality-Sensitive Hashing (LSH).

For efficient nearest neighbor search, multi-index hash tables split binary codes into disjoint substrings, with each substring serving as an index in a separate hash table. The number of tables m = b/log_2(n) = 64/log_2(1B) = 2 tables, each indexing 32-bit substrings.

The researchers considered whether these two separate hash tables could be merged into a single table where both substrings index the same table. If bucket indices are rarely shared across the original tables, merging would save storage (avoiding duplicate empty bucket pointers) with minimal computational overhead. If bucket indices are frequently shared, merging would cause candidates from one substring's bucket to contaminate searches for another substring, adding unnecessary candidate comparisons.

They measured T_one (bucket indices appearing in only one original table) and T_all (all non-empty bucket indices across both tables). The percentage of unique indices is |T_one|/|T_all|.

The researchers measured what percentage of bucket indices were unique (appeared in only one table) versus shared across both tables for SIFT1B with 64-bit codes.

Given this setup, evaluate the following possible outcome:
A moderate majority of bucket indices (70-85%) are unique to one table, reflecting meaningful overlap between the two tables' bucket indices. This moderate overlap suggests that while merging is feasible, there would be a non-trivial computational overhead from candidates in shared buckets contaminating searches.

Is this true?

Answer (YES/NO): NO